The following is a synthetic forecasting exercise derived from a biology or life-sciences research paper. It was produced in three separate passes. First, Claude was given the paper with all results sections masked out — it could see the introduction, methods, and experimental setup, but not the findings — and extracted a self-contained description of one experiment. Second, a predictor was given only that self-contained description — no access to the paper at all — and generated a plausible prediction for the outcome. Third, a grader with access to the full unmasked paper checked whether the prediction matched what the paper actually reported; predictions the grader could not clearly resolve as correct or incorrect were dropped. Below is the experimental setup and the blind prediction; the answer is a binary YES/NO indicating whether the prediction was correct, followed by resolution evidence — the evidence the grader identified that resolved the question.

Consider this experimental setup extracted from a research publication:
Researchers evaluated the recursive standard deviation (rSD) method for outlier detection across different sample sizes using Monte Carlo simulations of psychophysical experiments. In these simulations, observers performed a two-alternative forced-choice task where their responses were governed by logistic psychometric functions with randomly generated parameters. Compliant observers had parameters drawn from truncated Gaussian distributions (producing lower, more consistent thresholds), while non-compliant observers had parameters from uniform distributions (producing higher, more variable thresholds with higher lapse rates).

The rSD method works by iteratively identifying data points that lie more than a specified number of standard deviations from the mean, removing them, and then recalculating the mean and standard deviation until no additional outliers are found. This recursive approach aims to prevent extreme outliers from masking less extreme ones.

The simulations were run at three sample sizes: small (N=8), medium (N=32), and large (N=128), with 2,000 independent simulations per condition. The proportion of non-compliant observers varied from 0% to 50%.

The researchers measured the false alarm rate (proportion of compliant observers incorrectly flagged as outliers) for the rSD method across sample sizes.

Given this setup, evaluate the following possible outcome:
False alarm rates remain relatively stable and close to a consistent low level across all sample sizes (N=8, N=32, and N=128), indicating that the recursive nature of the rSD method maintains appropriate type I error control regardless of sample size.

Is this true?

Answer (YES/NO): NO